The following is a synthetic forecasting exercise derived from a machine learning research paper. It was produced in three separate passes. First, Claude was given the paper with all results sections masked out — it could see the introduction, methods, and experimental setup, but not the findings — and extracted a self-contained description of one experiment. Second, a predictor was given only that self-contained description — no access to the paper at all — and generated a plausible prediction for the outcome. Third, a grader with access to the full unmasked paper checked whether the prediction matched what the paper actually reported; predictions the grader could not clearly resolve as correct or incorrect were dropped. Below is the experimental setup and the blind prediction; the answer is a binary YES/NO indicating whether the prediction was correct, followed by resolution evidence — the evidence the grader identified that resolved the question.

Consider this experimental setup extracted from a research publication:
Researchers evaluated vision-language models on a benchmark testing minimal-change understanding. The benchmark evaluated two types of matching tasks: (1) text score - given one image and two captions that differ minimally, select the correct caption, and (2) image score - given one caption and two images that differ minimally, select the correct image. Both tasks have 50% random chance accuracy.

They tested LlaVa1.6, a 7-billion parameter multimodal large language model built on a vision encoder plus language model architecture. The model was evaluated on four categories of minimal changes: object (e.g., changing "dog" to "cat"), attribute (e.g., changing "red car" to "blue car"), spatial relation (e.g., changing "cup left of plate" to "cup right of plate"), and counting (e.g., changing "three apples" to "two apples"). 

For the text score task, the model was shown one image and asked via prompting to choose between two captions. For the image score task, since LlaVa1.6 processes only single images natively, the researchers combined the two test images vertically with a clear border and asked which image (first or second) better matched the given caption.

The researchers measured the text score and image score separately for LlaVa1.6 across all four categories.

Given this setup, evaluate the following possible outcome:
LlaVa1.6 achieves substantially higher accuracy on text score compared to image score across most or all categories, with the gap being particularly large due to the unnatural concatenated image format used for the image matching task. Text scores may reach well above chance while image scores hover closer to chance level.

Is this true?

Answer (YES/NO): YES